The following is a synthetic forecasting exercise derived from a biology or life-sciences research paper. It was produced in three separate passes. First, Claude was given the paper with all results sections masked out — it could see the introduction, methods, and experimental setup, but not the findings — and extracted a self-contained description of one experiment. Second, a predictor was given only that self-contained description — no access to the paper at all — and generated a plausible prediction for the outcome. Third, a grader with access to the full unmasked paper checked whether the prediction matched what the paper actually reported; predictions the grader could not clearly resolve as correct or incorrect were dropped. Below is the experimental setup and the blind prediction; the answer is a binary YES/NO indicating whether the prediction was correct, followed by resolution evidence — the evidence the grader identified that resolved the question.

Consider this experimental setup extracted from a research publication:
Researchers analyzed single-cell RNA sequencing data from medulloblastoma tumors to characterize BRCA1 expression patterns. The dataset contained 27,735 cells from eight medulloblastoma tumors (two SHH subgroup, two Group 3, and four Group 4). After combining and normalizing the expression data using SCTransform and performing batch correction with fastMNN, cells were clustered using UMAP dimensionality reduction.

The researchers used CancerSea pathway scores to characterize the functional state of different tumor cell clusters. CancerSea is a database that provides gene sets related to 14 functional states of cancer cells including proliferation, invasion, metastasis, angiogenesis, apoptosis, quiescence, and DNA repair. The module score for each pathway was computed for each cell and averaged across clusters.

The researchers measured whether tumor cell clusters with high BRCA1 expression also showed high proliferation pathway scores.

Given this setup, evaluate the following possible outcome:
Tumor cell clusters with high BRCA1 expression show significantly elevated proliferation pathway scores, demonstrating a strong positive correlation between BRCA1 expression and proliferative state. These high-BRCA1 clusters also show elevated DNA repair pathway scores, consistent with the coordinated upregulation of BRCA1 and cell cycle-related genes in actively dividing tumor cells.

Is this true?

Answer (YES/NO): YES